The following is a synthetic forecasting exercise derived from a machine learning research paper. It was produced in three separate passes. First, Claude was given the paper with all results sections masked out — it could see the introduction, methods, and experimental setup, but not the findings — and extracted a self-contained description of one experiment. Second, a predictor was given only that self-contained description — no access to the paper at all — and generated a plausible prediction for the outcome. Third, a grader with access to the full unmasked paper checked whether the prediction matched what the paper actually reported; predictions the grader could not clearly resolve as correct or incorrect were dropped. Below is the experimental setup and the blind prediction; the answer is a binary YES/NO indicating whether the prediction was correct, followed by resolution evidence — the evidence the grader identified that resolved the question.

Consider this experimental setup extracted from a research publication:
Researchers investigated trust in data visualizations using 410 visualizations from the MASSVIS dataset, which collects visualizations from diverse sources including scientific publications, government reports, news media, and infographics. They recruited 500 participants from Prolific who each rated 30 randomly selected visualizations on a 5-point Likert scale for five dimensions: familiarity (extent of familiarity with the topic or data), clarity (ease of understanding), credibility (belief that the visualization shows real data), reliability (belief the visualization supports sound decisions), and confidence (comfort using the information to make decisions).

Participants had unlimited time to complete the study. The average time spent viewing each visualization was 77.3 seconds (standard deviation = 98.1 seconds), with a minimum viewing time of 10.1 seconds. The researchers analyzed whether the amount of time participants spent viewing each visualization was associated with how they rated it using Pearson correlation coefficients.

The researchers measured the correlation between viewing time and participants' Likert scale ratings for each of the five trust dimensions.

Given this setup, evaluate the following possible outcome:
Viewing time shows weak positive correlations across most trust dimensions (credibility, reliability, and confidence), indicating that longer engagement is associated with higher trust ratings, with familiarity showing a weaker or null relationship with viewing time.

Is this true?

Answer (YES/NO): NO